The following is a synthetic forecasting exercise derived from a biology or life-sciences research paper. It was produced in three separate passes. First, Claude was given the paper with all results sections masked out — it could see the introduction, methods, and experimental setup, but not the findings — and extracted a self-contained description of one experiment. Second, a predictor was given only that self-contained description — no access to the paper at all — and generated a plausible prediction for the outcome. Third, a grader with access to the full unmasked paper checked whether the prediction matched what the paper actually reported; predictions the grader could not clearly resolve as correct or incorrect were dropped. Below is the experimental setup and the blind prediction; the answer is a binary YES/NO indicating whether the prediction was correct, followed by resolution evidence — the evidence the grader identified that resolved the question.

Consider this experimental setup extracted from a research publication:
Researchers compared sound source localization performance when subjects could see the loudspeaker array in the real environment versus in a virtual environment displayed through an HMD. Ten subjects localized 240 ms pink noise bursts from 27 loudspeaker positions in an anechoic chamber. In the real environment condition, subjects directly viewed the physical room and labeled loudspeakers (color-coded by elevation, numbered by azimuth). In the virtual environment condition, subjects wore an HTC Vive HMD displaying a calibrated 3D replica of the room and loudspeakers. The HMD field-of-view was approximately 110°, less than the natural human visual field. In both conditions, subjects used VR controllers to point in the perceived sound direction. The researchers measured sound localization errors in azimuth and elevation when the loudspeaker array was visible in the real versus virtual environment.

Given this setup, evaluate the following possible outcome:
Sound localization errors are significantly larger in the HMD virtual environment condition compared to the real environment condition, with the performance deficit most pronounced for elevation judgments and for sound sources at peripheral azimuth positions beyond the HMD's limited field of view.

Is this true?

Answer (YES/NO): NO